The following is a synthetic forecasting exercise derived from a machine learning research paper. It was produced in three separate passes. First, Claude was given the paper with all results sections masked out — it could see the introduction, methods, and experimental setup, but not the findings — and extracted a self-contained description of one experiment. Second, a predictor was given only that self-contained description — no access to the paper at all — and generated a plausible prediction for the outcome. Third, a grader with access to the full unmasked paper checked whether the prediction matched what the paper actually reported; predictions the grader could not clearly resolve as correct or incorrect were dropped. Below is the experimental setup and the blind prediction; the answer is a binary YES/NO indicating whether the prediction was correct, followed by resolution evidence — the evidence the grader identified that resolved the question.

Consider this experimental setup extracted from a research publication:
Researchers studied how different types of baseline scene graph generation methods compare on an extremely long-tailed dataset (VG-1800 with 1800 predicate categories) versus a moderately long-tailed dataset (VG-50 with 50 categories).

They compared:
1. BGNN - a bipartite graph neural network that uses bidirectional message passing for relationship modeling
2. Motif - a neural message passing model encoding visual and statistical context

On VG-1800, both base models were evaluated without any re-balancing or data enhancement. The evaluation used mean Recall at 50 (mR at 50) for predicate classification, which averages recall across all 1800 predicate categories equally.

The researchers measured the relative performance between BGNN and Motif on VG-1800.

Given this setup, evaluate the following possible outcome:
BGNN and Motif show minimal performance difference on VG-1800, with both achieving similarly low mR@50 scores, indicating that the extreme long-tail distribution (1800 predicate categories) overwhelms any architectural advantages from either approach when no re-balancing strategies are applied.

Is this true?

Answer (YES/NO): NO